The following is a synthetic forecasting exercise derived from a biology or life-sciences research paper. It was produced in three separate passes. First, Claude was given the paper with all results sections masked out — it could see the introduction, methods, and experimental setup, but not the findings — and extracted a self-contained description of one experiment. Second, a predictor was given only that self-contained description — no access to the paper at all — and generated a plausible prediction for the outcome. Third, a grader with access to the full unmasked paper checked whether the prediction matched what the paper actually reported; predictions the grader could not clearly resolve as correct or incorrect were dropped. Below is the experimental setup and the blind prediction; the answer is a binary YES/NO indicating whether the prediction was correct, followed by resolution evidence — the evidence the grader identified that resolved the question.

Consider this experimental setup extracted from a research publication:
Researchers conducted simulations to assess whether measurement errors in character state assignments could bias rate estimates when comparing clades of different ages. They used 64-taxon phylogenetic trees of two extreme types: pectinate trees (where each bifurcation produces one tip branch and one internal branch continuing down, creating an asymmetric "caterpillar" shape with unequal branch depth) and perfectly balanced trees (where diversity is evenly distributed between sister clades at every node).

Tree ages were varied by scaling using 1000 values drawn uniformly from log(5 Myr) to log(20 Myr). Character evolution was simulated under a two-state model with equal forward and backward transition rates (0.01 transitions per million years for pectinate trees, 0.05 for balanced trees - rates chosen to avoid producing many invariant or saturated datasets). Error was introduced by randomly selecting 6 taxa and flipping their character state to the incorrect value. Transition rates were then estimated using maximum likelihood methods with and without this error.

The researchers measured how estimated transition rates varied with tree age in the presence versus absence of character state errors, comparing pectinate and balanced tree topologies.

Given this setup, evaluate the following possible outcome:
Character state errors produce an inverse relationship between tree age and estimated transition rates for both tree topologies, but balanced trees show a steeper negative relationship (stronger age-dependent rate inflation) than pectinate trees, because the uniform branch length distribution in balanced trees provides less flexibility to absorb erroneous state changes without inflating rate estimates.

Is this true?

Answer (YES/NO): NO